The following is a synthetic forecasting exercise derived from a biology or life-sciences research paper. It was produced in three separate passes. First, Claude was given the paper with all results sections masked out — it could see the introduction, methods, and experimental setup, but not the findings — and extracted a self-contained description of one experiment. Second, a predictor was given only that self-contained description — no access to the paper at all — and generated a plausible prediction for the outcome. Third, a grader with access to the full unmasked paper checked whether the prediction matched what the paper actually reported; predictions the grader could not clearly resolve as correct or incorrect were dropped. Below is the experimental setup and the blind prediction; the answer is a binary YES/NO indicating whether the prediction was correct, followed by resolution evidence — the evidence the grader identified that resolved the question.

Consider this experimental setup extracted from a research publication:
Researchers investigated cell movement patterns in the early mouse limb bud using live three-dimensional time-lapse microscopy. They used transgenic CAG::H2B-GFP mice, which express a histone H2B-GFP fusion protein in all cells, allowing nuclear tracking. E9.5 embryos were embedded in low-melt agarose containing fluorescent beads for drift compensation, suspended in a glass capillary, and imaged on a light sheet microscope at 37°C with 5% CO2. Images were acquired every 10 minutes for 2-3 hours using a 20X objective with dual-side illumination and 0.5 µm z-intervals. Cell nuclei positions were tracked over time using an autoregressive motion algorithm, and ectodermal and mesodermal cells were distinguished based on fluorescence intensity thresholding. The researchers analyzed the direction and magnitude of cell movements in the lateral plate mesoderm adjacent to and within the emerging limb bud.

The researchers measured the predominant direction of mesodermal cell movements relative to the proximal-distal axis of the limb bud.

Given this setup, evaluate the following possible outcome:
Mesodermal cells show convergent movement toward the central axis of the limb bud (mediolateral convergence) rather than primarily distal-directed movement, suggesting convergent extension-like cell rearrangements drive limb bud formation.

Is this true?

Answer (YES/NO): NO